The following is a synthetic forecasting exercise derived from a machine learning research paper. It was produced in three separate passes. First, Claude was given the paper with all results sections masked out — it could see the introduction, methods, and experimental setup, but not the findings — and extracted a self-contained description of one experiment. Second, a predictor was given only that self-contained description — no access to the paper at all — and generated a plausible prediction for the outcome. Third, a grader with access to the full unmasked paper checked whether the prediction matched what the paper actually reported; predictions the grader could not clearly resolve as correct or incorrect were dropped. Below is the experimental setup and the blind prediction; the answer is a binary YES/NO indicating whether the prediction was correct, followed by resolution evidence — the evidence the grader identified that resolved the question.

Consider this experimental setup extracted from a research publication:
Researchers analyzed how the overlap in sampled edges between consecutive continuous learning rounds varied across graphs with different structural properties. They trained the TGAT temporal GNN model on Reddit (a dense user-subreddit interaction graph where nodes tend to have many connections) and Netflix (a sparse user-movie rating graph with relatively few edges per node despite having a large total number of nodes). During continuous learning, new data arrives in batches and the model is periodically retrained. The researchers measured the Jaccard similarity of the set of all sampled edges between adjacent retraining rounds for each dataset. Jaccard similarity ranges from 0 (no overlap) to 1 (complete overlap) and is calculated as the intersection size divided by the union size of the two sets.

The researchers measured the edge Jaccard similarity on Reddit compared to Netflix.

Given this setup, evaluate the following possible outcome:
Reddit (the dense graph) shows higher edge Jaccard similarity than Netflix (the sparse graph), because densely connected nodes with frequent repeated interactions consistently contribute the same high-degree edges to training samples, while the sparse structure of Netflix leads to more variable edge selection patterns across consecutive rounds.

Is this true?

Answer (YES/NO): YES